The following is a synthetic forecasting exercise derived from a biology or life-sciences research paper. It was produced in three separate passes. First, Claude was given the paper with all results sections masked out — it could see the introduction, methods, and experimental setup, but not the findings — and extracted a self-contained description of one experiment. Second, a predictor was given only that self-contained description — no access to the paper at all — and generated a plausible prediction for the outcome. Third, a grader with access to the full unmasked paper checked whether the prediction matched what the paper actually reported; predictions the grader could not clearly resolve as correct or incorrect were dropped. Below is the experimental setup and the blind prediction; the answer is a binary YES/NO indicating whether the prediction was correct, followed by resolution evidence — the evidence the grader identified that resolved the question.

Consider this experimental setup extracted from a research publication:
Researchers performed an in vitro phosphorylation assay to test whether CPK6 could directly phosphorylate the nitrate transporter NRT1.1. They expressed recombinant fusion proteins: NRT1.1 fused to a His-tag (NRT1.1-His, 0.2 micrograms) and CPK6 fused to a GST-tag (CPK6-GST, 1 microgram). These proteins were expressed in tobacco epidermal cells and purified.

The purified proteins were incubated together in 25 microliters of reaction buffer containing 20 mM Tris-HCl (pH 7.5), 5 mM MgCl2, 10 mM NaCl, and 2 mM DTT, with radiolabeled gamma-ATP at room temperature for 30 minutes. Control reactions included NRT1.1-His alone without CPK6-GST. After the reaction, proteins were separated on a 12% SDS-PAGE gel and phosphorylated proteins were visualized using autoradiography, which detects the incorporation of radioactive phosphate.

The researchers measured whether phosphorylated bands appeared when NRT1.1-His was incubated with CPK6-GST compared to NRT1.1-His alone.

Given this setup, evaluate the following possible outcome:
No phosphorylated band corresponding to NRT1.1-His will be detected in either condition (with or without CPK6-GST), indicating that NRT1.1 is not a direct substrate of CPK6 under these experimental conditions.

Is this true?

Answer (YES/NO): NO